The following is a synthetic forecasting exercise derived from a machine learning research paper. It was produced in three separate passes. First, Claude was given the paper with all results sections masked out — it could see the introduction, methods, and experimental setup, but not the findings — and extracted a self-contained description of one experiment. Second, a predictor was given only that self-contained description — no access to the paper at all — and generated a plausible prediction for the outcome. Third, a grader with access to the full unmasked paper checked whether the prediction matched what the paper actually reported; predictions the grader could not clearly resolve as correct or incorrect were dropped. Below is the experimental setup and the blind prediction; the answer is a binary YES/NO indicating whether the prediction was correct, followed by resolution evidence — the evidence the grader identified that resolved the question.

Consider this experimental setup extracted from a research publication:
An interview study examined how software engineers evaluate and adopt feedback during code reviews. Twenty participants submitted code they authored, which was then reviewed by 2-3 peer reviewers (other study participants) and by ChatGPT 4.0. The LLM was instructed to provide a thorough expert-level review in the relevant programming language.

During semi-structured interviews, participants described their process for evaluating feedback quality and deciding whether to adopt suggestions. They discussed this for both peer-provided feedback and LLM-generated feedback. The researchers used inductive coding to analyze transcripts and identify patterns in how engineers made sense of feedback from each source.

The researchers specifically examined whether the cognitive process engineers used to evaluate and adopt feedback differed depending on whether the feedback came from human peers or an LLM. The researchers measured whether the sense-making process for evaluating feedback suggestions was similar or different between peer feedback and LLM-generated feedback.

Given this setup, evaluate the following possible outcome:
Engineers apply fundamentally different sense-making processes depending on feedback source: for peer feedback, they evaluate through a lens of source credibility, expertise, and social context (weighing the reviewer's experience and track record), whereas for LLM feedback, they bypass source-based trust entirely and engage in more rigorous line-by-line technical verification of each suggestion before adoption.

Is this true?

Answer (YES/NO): NO